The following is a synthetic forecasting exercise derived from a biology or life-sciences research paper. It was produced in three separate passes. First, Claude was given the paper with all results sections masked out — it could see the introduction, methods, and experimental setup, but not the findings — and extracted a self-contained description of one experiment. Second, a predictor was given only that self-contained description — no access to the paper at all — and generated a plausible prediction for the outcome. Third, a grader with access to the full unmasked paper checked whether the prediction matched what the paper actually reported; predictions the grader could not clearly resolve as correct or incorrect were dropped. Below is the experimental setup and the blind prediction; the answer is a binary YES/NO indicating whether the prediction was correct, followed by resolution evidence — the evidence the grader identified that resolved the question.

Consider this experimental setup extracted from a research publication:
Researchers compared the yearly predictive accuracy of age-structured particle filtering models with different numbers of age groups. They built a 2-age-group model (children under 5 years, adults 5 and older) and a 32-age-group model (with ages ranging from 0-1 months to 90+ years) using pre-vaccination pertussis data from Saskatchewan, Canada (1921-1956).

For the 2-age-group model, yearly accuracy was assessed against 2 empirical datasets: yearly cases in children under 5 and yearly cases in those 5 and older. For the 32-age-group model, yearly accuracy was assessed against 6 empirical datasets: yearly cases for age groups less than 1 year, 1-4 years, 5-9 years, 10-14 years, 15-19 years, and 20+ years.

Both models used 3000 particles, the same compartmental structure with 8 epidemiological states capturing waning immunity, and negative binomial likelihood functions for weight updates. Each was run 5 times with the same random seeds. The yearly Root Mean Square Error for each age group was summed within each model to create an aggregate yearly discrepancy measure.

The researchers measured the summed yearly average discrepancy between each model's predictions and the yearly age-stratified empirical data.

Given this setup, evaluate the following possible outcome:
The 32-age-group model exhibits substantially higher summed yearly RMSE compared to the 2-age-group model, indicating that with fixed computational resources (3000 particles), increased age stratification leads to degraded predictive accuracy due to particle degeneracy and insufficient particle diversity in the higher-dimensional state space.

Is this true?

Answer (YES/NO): YES